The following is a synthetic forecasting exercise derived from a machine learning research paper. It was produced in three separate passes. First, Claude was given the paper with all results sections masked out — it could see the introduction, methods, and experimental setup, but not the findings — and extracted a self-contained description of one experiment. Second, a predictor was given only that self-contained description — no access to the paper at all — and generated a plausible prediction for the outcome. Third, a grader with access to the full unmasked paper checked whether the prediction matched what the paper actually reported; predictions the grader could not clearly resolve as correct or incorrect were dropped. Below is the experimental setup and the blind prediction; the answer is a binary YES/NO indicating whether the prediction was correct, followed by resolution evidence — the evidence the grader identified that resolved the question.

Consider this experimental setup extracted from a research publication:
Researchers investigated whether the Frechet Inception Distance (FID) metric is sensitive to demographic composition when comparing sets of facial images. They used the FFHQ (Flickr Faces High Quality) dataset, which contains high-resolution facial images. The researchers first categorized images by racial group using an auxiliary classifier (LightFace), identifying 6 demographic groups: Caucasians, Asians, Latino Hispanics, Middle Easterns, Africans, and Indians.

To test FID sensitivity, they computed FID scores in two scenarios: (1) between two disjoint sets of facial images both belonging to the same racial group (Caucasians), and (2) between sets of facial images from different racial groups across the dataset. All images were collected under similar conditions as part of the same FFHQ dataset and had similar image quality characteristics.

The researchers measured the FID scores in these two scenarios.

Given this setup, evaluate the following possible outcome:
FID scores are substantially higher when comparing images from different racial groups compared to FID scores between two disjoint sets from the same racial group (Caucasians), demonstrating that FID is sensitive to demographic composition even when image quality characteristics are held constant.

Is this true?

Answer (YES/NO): YES